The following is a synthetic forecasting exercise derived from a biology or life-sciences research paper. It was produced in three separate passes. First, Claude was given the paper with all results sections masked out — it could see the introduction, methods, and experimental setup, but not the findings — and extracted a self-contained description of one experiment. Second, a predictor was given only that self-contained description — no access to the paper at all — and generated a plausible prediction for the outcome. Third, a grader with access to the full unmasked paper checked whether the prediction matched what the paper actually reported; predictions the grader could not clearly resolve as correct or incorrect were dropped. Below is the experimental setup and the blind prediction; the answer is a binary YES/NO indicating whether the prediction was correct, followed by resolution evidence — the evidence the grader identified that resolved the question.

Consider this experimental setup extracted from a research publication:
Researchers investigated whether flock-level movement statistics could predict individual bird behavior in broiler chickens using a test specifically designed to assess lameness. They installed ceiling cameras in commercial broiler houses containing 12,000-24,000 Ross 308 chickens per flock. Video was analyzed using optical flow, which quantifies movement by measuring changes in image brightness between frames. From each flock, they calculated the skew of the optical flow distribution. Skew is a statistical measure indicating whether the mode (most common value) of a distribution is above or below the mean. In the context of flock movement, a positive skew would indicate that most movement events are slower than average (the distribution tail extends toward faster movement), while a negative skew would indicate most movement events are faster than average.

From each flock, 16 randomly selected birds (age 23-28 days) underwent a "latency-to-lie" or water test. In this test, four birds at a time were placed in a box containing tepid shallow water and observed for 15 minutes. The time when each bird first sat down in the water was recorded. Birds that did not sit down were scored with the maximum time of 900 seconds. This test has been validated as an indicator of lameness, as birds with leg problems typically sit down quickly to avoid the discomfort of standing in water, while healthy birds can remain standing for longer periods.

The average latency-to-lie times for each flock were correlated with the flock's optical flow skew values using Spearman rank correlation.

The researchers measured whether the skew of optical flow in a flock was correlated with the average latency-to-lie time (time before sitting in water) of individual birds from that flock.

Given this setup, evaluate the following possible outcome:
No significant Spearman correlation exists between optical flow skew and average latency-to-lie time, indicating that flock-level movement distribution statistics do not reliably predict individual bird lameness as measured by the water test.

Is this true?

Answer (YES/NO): YES